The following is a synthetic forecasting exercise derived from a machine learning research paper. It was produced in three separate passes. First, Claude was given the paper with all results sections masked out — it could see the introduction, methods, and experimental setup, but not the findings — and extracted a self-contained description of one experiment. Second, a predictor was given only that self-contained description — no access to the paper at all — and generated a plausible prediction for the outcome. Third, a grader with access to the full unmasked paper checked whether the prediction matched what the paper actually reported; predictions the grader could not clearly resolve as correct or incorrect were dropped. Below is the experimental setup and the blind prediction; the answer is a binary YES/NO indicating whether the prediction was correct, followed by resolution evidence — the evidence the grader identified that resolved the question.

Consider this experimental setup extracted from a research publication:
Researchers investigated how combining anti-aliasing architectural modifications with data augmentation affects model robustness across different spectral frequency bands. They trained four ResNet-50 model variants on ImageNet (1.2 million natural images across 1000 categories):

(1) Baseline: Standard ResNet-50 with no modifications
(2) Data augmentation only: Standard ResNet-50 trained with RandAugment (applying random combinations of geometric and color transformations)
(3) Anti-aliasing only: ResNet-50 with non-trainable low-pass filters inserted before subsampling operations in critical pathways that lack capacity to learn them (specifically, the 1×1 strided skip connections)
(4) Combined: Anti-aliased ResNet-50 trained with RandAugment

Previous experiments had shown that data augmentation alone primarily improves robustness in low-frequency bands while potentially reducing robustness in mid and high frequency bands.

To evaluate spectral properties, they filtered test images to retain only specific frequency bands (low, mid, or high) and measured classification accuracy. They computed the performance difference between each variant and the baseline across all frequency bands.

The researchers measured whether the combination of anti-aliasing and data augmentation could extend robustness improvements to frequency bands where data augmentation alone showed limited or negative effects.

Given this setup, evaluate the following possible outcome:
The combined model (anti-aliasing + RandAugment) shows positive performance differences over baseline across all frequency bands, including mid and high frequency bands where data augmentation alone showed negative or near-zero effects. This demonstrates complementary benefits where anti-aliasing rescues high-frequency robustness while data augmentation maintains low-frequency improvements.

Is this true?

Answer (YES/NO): YES